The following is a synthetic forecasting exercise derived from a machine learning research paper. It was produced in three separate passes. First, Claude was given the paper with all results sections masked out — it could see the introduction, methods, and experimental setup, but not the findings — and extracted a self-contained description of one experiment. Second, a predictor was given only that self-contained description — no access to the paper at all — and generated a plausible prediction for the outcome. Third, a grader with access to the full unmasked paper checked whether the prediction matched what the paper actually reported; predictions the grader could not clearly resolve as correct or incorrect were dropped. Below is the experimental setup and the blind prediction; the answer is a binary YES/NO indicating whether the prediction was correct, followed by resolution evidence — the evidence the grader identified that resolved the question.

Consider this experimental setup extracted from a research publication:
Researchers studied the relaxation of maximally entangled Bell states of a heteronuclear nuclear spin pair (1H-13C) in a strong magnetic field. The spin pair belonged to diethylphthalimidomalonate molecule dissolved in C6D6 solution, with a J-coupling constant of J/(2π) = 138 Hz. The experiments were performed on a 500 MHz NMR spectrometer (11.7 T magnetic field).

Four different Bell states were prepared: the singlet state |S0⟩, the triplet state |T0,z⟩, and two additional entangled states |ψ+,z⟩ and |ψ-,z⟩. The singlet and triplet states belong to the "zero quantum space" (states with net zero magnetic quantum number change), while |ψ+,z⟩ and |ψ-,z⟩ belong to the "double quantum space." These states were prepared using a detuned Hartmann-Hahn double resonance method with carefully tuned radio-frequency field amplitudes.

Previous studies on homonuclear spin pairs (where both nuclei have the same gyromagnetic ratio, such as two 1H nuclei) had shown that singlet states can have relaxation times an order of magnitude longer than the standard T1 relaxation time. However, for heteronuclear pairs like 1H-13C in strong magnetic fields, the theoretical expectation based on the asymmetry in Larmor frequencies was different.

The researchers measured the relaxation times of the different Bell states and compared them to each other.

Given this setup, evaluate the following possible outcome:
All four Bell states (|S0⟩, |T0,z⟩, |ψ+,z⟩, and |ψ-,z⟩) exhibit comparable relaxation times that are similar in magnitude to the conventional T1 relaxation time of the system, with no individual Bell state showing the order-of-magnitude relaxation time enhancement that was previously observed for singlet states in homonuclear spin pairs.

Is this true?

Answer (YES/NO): NO